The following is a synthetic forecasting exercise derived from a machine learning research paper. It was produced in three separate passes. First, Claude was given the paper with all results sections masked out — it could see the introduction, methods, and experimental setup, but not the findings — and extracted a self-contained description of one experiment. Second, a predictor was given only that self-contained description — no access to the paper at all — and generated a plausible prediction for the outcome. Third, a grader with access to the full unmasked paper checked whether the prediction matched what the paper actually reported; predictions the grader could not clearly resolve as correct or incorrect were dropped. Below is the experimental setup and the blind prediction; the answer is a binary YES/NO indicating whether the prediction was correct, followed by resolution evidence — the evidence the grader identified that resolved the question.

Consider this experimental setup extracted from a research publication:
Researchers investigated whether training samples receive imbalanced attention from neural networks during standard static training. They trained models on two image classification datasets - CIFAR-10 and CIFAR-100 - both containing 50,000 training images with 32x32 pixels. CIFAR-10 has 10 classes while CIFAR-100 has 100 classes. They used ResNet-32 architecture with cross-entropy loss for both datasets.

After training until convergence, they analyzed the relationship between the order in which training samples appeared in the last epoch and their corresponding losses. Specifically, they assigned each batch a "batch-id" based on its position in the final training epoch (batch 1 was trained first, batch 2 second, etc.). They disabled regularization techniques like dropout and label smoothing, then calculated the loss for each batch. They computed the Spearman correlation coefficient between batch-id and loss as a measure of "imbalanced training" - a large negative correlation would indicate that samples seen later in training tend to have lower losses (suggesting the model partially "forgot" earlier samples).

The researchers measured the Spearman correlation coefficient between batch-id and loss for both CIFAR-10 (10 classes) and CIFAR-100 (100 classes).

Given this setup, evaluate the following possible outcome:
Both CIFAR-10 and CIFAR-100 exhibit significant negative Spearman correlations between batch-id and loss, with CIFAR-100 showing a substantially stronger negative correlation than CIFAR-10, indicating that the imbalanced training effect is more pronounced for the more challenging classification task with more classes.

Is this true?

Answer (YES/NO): NO